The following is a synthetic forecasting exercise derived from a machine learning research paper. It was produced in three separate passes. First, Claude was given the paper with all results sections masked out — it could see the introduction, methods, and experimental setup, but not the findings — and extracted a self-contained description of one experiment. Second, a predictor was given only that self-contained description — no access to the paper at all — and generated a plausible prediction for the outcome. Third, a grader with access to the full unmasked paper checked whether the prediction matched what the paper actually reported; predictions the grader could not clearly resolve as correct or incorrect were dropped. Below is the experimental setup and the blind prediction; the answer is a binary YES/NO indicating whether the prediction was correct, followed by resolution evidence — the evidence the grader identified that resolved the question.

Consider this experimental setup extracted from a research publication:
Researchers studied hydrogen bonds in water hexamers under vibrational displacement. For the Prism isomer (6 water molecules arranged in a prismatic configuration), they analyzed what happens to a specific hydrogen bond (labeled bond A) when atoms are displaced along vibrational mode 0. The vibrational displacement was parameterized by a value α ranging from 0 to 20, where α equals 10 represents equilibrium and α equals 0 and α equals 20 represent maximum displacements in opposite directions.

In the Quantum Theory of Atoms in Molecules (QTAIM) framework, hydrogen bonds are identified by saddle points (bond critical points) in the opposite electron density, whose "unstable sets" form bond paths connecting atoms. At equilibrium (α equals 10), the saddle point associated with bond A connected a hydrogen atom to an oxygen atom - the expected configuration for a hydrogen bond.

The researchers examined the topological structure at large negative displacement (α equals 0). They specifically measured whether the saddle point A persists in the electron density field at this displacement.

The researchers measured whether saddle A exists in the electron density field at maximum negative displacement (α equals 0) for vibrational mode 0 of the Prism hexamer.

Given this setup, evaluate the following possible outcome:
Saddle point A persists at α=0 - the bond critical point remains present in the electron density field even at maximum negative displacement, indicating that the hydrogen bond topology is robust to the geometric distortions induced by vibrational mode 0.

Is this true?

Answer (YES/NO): NO